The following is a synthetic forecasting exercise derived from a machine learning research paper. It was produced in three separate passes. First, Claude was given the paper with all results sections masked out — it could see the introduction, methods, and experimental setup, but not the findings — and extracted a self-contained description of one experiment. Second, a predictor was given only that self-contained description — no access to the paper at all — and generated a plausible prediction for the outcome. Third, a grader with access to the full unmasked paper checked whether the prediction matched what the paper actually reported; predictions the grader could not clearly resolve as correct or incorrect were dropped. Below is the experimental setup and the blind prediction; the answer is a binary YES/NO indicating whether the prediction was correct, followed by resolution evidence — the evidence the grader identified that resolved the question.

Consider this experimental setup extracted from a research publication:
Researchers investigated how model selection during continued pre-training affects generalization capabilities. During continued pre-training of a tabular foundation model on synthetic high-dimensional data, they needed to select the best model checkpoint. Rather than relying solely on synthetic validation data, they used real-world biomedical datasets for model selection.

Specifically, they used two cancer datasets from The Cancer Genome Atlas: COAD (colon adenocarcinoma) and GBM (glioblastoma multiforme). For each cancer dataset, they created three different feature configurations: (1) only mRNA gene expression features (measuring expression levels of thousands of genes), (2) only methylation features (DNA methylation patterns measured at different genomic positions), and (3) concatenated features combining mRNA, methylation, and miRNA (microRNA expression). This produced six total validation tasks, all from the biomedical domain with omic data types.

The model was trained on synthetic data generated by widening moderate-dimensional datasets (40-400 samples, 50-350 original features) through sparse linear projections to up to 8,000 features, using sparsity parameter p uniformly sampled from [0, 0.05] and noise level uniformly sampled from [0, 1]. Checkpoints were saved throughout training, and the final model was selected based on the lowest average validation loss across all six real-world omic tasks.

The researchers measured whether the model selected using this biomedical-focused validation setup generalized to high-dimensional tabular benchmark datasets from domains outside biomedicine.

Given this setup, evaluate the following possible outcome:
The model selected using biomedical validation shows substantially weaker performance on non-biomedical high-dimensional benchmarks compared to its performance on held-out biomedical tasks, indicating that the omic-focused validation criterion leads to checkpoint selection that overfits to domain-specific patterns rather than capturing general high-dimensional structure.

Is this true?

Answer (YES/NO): NO